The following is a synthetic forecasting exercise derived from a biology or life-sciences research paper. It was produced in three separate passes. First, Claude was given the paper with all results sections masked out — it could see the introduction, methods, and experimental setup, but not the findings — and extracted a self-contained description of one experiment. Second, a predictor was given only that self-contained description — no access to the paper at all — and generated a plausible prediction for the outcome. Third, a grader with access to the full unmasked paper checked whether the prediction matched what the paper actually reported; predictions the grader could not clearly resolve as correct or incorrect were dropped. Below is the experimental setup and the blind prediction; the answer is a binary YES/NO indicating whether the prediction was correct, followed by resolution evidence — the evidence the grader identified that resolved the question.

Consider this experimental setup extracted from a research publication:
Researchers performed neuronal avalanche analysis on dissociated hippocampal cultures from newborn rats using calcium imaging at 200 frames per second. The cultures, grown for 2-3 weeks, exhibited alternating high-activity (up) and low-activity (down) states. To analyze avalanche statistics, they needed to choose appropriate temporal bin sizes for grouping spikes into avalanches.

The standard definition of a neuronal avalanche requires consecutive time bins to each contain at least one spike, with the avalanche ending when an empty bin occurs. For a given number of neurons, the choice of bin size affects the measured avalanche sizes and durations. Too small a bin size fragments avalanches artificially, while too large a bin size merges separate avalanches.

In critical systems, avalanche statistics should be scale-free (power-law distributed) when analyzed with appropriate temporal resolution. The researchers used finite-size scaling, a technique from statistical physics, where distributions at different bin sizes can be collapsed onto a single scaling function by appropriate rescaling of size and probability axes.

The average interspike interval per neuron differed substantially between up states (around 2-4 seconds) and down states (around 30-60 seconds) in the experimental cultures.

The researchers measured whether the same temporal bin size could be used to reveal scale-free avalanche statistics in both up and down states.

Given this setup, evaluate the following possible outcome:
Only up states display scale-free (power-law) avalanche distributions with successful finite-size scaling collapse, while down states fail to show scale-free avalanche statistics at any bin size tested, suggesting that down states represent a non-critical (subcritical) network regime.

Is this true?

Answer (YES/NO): NO